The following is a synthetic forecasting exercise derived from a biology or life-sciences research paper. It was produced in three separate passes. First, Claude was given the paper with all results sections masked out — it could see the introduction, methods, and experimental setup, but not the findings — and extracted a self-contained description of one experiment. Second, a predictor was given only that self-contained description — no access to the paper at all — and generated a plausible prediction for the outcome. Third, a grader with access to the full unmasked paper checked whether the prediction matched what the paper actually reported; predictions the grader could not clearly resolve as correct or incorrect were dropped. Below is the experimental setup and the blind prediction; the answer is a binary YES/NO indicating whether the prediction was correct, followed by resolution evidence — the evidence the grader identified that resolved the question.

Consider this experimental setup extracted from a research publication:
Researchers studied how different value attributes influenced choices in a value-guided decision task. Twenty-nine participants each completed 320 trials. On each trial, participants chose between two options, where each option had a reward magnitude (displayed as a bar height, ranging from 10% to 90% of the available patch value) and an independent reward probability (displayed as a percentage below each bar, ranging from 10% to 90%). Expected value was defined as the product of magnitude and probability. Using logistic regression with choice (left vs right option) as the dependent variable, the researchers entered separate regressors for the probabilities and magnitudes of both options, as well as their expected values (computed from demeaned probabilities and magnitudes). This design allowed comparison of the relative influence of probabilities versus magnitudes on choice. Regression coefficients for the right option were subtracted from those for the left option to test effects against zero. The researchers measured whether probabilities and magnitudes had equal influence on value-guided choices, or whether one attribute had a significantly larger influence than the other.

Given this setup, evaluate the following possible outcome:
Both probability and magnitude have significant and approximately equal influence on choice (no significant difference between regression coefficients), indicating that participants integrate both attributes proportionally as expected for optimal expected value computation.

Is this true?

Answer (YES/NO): NO